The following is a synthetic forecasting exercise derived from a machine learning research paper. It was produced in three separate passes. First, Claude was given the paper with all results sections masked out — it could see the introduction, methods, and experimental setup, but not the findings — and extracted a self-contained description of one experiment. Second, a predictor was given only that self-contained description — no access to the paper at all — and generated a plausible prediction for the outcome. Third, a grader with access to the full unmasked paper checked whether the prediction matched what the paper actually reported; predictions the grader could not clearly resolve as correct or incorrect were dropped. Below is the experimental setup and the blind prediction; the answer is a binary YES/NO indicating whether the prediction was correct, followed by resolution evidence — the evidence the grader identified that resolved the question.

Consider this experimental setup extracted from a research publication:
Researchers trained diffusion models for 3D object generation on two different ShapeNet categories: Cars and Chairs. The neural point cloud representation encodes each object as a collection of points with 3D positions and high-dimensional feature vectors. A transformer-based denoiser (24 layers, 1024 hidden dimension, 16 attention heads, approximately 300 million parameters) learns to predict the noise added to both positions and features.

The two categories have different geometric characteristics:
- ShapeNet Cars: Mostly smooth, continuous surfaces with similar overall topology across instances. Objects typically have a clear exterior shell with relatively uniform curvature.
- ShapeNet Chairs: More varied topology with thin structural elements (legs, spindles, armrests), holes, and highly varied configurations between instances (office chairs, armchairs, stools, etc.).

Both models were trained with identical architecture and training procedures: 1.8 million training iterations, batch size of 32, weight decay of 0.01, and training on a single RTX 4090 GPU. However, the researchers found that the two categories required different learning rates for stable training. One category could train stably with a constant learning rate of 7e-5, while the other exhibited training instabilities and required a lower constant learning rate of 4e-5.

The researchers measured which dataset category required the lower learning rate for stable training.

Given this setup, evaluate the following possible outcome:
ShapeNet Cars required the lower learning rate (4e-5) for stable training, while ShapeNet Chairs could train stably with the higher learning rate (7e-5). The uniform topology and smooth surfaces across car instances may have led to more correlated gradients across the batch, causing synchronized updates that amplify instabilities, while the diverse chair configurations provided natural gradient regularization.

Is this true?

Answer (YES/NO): NO